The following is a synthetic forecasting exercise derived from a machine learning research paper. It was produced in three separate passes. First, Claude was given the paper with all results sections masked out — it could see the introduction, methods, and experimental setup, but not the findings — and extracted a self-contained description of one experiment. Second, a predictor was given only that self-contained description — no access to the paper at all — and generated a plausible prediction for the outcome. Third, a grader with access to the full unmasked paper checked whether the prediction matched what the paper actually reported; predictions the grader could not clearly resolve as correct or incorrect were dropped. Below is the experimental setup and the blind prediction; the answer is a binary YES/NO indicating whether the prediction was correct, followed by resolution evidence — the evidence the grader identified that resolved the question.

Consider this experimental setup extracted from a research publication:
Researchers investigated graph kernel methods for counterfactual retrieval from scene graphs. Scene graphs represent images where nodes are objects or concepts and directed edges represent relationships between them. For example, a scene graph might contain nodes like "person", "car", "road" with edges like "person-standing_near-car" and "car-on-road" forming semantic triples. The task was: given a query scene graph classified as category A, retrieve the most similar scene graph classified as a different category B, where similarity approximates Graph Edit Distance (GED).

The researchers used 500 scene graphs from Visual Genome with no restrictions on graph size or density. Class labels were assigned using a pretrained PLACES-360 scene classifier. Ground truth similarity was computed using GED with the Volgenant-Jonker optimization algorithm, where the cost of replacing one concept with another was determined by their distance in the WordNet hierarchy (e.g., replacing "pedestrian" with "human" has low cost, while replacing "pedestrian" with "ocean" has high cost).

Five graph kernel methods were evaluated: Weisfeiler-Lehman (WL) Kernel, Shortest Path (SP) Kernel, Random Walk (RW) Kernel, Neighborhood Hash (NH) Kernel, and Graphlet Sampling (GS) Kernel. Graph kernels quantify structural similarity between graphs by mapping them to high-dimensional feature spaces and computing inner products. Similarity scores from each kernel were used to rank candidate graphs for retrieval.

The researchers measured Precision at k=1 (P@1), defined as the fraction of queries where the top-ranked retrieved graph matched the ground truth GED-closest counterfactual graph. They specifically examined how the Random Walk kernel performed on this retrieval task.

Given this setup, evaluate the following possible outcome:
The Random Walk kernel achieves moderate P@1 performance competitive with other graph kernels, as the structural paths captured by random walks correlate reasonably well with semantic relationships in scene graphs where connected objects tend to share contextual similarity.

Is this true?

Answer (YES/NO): NO